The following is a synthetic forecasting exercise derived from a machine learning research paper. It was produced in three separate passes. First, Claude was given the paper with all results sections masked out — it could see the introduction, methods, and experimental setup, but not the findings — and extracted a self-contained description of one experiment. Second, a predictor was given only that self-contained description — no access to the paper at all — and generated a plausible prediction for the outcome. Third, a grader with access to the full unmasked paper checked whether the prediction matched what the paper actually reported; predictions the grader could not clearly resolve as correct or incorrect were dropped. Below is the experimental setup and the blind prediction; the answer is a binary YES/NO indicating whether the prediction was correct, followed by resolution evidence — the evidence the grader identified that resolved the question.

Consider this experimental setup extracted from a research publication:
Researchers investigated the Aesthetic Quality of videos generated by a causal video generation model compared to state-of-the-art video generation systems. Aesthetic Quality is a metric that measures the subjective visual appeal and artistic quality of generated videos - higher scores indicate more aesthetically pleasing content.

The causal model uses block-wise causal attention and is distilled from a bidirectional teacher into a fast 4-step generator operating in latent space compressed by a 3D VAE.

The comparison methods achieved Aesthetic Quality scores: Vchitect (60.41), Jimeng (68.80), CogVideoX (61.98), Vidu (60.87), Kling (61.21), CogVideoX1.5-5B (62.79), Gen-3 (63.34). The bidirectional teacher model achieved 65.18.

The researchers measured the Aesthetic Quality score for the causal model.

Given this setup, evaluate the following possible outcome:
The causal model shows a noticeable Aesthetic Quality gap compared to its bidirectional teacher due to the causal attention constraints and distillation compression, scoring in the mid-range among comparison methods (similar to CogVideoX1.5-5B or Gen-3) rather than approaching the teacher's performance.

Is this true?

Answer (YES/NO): NO